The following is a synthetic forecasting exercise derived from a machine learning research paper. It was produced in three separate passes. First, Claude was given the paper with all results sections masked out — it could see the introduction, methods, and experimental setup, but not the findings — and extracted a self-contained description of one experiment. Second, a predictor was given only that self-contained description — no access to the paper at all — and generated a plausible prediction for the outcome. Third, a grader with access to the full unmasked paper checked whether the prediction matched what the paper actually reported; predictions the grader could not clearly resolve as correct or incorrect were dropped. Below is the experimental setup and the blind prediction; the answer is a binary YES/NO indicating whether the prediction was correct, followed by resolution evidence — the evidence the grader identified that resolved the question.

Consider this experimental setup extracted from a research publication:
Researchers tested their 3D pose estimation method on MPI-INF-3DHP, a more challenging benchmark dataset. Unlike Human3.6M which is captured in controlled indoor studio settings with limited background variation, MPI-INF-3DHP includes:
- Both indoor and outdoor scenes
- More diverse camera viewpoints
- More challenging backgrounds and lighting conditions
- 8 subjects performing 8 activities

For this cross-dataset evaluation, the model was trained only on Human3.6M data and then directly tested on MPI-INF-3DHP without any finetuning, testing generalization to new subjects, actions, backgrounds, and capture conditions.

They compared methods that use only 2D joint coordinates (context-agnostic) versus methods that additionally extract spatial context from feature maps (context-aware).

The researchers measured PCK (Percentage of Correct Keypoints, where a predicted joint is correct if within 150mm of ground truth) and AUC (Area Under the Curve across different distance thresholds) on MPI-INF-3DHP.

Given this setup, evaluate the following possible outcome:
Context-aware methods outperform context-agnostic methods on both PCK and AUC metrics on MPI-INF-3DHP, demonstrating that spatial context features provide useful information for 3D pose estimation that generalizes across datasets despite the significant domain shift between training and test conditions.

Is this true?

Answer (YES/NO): YES